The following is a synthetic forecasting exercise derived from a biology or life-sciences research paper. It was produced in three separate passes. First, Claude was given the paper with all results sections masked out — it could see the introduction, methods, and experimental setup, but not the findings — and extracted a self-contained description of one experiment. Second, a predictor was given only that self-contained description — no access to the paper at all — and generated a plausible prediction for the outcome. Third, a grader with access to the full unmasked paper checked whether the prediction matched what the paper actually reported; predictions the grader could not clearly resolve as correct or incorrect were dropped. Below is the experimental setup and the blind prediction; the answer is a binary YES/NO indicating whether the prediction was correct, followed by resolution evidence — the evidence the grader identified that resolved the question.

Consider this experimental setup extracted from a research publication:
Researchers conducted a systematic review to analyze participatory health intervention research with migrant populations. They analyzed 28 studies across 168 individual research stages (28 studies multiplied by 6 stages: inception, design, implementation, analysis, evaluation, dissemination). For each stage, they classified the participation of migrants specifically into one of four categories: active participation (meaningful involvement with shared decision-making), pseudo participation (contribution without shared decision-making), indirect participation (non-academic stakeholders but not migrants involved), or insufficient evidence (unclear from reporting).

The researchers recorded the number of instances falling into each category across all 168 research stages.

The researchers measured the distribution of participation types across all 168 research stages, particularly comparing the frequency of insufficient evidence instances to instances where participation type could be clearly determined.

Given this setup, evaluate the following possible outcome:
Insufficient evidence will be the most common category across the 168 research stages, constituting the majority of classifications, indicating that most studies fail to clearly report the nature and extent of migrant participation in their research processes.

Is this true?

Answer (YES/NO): NO